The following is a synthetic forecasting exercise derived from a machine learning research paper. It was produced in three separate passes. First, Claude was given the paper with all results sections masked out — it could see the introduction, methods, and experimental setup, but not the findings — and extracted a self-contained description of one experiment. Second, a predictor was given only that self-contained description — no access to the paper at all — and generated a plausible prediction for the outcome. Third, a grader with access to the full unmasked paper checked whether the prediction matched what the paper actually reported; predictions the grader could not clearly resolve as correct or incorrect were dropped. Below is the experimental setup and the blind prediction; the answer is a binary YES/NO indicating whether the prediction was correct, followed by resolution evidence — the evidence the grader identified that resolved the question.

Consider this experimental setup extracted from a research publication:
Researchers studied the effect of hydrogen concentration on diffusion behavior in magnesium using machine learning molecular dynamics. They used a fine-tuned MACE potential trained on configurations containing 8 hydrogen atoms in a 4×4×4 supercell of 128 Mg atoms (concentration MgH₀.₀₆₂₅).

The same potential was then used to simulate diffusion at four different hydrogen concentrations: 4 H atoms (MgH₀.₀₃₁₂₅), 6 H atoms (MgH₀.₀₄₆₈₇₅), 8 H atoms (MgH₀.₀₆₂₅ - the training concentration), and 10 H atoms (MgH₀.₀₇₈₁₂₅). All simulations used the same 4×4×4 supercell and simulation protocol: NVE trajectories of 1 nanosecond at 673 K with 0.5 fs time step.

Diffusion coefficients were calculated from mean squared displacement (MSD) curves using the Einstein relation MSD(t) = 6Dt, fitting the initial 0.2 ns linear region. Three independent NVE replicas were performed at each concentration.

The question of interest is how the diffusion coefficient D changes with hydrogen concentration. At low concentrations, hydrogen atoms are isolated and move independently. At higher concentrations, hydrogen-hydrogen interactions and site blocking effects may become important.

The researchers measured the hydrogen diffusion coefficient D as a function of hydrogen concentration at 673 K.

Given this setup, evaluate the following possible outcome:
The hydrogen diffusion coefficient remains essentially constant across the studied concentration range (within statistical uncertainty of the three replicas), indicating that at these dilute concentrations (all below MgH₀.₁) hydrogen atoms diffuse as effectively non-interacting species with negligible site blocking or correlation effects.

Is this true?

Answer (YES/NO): NO